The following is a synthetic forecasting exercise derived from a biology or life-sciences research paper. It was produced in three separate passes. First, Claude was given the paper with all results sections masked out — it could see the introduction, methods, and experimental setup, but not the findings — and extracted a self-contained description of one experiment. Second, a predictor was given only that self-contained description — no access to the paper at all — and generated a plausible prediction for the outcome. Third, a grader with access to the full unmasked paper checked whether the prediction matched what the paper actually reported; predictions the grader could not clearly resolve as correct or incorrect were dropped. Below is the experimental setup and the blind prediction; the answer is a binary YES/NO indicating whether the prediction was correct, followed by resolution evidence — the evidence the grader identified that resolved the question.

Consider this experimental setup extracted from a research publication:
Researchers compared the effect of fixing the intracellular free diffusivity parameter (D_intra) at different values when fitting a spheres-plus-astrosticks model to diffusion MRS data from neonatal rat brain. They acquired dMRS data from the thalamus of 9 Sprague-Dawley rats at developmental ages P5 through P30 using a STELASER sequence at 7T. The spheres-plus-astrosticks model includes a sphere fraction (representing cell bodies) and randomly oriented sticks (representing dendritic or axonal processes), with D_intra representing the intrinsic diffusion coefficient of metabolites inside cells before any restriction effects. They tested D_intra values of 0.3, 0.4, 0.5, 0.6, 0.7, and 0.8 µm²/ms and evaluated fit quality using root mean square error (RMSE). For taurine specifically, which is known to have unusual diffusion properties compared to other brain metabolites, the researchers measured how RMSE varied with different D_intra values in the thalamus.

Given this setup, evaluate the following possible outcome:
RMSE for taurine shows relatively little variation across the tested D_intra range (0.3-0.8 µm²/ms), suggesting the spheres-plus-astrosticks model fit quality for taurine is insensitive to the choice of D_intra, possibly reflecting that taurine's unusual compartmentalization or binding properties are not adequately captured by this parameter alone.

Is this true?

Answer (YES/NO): NO